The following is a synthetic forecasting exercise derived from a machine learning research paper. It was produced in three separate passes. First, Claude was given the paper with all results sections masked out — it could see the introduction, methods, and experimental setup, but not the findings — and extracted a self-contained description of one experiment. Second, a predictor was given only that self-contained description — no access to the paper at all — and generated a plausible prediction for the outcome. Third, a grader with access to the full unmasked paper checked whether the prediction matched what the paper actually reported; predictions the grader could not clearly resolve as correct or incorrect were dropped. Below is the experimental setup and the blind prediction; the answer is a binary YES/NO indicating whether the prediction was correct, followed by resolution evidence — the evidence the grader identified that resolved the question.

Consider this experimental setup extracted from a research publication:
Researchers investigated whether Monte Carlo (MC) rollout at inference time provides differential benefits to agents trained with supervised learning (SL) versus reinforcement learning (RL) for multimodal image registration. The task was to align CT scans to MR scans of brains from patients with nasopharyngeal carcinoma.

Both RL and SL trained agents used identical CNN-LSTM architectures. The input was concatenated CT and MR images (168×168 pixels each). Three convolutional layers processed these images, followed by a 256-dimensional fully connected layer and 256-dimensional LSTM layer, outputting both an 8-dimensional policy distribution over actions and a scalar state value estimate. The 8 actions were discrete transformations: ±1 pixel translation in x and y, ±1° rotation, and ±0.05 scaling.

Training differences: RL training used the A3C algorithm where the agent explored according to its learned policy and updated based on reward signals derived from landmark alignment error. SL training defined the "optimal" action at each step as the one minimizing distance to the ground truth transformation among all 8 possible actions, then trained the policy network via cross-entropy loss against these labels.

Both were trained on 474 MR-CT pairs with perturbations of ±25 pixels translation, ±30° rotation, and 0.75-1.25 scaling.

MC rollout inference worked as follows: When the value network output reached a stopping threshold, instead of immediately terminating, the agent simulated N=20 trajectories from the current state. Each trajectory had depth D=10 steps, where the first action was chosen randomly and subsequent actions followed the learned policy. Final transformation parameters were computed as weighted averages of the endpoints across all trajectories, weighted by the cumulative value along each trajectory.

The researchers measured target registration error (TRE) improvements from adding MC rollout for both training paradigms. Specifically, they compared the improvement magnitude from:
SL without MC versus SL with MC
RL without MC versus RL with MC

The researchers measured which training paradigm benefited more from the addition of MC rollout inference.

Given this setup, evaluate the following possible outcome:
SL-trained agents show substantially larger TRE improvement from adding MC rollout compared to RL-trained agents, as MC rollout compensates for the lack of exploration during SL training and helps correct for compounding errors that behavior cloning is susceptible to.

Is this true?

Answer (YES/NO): NO